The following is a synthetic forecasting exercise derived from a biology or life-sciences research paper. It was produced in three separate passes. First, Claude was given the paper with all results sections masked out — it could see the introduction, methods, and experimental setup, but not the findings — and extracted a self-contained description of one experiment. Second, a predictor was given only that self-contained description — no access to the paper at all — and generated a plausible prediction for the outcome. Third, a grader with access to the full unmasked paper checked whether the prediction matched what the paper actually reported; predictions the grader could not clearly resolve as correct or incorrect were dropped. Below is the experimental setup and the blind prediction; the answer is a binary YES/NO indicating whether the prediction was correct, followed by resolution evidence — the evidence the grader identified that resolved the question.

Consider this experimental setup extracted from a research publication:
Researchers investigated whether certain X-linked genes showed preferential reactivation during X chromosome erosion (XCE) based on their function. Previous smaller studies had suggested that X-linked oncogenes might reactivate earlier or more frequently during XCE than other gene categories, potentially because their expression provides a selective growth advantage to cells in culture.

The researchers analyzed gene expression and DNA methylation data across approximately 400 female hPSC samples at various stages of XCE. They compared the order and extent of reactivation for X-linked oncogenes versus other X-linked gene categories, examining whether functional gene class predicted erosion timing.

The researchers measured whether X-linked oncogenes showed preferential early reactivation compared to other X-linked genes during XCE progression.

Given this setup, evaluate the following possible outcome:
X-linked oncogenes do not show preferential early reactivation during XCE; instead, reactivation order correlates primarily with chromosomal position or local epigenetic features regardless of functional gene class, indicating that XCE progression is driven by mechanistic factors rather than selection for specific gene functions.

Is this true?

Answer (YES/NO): YES